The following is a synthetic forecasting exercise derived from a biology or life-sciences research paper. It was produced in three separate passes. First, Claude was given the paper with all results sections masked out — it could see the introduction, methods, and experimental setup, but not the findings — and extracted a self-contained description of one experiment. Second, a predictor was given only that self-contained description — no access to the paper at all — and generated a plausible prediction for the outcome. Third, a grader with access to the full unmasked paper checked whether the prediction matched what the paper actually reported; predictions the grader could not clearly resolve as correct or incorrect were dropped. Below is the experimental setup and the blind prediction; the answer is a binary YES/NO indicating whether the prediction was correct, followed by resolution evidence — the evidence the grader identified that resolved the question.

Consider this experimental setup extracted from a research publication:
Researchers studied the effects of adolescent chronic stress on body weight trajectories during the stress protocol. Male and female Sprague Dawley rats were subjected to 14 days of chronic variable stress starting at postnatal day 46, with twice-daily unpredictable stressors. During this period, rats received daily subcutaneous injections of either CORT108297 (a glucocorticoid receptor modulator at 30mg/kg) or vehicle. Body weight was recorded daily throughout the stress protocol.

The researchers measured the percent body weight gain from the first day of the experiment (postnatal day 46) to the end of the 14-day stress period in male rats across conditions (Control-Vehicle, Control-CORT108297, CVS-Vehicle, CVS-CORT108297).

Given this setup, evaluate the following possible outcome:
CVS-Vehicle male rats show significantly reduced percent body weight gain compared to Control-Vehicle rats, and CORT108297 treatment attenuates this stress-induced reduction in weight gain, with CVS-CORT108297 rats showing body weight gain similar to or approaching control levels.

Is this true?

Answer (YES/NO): NO